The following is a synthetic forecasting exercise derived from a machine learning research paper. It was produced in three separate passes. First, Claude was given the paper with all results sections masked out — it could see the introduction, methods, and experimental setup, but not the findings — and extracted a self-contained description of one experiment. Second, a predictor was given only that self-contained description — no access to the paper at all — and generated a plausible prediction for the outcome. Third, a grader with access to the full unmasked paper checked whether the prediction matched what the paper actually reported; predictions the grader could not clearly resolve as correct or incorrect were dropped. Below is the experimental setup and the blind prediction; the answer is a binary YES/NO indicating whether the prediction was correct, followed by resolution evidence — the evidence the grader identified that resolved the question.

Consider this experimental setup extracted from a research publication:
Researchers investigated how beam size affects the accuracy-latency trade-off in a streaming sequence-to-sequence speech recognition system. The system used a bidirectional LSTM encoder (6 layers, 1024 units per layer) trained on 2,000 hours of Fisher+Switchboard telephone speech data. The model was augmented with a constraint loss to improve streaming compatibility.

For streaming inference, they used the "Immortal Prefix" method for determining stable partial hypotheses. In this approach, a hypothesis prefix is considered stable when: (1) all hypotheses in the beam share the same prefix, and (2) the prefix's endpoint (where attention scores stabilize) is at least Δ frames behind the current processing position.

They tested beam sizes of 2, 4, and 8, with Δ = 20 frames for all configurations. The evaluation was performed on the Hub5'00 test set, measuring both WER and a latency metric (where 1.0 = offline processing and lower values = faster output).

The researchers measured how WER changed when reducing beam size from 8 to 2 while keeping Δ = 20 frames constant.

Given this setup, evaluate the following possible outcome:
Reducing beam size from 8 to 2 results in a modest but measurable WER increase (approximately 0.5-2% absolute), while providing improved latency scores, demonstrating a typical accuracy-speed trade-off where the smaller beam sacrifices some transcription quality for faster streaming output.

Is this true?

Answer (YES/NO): NO